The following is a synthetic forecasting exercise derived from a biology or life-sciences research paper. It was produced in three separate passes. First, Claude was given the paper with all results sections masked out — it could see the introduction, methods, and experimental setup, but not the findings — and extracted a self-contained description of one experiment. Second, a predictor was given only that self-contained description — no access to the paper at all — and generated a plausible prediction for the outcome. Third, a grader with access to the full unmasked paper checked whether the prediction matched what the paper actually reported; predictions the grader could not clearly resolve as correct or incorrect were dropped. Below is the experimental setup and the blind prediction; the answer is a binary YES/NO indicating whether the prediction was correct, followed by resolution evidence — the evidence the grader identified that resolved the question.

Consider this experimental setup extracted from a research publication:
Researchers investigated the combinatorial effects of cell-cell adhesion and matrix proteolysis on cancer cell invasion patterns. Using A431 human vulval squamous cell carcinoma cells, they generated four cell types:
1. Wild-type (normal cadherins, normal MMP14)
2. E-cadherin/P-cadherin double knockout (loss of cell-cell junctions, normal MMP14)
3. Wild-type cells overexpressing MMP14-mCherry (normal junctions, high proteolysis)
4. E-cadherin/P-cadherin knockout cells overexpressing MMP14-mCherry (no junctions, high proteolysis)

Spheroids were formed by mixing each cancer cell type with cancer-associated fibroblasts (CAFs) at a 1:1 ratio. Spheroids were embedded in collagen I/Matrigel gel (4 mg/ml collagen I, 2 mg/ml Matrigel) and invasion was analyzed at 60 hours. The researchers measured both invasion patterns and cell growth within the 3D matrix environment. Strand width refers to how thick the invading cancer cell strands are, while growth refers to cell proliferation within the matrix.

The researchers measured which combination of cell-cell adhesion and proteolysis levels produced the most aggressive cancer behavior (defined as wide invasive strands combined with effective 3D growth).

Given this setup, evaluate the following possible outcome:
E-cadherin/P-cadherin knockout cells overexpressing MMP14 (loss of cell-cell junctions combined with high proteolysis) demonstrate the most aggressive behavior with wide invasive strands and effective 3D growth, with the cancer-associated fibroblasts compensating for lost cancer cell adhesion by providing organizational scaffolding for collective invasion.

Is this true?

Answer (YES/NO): NO